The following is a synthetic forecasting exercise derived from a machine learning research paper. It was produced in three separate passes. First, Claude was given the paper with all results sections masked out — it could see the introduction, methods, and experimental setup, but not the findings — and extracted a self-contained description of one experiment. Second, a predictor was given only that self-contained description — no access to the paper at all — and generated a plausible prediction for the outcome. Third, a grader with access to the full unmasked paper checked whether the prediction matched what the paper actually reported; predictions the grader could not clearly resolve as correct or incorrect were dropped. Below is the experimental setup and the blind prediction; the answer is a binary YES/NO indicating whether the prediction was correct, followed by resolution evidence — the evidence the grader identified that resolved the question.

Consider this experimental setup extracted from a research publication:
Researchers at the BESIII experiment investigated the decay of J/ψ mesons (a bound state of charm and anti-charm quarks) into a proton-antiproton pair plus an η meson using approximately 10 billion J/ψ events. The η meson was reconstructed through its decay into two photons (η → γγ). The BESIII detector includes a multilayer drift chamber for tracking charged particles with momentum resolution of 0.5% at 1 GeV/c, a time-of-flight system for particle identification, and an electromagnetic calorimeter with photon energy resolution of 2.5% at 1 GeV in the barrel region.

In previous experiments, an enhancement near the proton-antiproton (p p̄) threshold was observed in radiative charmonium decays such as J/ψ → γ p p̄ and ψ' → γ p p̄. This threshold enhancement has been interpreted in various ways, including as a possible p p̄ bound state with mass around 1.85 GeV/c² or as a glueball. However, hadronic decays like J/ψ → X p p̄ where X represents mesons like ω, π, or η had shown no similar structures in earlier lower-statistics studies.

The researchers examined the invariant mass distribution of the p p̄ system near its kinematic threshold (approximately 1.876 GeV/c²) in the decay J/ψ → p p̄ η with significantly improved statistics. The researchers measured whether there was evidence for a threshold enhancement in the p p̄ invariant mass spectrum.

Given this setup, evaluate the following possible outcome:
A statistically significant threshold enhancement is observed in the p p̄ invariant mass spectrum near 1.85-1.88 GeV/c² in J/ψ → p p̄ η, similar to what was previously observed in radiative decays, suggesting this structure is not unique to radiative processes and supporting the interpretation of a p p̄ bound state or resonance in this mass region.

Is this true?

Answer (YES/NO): NO